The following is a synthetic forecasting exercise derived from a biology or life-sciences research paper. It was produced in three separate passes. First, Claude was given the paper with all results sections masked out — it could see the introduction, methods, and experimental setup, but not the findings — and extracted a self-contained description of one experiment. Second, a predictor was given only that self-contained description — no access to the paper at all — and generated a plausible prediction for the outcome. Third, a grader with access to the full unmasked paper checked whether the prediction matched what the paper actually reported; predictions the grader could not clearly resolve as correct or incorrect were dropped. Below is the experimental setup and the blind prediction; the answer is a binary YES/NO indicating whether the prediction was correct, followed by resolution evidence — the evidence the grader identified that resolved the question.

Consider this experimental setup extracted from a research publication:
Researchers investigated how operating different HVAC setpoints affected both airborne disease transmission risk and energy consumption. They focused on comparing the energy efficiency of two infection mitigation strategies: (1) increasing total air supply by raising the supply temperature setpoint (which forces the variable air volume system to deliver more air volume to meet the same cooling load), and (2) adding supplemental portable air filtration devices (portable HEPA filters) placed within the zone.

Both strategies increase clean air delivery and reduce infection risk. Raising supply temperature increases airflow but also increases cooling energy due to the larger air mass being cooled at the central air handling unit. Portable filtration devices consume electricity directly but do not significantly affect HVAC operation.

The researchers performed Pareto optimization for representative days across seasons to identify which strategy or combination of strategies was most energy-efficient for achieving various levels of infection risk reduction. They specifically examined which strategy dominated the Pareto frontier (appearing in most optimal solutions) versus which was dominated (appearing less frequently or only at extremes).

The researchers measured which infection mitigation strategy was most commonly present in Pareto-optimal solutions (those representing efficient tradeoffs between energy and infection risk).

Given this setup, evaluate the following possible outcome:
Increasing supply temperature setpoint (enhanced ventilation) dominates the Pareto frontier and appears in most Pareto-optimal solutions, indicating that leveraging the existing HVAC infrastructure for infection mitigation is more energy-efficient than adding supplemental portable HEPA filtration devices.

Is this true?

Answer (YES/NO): NO